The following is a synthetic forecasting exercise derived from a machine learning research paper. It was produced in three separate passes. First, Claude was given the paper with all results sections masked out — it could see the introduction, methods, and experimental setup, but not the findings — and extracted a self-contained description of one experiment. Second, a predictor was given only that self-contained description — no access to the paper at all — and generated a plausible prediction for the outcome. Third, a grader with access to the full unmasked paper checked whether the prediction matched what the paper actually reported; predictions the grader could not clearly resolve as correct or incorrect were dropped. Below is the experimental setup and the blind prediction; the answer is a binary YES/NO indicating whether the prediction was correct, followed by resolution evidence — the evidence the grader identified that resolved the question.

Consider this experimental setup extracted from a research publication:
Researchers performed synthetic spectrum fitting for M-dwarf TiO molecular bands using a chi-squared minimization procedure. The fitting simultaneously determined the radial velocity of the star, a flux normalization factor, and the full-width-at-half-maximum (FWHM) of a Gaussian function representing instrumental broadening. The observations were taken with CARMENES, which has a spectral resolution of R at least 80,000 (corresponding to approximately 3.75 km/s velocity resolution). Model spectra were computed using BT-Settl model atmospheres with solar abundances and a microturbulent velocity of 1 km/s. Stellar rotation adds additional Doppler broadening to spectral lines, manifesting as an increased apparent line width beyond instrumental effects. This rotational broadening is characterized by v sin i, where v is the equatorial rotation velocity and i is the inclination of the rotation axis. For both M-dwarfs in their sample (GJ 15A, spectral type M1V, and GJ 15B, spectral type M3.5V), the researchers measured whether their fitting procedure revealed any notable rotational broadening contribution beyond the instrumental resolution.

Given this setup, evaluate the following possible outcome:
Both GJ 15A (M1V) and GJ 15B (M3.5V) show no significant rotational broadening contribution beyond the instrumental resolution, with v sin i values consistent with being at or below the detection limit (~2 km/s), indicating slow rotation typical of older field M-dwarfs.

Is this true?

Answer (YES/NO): YES